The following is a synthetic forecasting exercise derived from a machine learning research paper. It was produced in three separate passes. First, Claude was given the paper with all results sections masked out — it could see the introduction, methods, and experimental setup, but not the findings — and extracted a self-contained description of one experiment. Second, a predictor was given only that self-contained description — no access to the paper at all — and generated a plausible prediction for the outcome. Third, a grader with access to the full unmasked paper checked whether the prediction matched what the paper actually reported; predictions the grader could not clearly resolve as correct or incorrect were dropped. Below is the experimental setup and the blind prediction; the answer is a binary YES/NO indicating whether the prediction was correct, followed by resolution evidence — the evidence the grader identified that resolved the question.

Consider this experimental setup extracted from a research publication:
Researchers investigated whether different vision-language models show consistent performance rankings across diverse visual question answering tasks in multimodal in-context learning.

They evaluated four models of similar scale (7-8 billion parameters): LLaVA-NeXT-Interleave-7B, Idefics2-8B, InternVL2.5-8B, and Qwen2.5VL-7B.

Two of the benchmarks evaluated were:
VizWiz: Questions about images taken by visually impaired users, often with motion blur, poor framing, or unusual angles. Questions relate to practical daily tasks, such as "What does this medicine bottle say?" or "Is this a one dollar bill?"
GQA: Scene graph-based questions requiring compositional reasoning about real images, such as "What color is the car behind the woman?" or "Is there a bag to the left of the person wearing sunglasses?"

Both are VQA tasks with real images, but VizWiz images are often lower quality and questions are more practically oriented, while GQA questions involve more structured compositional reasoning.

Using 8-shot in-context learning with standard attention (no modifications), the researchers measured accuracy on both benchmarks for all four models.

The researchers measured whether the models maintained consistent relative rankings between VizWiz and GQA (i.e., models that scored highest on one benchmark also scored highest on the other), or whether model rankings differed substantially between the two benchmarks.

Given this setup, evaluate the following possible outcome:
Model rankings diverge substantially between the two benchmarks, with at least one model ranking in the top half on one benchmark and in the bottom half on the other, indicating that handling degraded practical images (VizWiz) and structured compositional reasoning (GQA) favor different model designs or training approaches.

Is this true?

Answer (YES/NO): NO